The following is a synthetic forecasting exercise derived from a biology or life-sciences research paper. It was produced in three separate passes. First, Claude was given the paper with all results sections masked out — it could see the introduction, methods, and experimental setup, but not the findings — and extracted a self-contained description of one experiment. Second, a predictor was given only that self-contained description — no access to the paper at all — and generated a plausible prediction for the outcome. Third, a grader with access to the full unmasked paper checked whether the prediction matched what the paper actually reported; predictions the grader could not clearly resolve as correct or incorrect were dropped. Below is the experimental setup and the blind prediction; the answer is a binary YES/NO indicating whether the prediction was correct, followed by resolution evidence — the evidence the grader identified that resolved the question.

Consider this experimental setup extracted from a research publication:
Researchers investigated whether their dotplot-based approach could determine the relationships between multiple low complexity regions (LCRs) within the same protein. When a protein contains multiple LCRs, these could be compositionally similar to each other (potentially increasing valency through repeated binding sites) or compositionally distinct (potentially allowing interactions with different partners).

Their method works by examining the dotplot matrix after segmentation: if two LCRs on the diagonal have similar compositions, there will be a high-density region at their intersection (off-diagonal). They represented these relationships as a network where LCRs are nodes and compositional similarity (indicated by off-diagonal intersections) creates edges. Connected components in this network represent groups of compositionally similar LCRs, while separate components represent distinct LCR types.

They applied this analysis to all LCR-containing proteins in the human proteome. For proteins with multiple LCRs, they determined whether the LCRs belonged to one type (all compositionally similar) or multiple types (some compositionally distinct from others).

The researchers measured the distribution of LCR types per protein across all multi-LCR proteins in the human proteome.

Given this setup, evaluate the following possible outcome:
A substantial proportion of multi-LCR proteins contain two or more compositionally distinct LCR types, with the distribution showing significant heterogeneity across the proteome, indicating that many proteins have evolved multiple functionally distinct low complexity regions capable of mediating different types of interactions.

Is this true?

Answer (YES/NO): YES